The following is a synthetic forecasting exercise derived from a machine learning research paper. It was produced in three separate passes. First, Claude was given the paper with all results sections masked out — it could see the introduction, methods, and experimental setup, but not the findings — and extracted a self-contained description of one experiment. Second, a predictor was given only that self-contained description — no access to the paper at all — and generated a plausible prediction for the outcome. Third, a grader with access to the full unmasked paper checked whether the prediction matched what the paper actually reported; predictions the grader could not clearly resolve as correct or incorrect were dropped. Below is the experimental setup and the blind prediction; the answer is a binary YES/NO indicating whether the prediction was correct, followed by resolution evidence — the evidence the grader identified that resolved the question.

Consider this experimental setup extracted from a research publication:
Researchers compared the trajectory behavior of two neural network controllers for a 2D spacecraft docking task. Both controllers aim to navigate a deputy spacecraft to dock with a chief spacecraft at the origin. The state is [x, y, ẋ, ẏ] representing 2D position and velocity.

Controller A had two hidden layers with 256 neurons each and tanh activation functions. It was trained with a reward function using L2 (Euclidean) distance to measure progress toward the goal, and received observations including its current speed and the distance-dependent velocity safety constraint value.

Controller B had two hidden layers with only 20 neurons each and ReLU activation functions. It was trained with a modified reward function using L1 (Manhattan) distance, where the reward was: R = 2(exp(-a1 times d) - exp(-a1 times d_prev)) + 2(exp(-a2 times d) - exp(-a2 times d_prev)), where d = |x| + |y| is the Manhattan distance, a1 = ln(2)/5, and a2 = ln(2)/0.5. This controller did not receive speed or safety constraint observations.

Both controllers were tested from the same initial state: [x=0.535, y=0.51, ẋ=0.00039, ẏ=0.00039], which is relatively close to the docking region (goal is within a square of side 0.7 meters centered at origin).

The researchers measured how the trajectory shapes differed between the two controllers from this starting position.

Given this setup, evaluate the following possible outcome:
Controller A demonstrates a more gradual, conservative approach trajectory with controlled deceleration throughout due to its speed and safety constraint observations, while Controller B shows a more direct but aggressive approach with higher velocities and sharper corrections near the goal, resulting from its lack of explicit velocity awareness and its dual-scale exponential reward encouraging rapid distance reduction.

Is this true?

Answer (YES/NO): NO